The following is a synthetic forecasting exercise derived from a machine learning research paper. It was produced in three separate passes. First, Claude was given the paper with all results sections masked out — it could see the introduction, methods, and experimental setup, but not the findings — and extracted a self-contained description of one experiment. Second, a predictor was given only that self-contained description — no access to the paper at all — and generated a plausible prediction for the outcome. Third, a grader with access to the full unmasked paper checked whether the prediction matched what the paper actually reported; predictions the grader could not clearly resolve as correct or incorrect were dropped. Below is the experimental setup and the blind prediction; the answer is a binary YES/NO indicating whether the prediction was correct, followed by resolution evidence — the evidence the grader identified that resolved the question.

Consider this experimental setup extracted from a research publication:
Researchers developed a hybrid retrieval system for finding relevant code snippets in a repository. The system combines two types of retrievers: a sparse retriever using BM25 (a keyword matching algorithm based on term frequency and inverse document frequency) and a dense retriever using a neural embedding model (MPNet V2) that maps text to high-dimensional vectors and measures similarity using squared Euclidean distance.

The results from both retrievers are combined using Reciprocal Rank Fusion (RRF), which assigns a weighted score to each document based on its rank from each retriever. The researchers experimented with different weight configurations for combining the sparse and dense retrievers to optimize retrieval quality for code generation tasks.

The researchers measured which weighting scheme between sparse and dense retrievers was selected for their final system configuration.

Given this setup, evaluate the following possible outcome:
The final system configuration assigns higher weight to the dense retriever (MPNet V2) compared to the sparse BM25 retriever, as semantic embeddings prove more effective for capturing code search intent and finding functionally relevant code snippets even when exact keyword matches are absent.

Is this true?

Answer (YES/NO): YES